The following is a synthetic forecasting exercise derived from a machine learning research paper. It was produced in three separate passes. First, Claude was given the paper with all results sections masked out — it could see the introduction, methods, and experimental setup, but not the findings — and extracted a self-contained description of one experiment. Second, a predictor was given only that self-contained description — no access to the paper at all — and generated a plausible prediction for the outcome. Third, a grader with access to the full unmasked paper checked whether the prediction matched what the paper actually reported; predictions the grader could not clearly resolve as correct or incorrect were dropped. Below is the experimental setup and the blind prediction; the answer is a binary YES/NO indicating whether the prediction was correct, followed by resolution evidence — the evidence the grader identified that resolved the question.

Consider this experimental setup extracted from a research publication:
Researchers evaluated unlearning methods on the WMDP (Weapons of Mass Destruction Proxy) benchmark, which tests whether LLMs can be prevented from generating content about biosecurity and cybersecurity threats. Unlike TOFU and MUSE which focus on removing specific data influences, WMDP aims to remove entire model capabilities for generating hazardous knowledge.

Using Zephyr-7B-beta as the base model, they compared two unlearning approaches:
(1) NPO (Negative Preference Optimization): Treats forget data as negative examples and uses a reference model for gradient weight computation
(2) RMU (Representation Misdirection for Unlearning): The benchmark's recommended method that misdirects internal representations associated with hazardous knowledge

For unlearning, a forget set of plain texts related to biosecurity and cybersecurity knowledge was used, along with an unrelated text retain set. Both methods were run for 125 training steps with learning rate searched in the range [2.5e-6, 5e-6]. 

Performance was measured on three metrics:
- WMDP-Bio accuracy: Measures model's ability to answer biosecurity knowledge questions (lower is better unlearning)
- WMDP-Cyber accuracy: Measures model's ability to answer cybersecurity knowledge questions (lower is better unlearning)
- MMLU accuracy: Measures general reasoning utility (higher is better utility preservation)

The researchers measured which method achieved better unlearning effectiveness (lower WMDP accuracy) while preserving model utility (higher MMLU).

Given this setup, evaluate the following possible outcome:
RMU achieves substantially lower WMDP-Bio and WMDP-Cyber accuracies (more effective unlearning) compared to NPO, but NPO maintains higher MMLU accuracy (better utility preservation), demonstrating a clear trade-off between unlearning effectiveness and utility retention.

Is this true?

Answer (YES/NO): NO